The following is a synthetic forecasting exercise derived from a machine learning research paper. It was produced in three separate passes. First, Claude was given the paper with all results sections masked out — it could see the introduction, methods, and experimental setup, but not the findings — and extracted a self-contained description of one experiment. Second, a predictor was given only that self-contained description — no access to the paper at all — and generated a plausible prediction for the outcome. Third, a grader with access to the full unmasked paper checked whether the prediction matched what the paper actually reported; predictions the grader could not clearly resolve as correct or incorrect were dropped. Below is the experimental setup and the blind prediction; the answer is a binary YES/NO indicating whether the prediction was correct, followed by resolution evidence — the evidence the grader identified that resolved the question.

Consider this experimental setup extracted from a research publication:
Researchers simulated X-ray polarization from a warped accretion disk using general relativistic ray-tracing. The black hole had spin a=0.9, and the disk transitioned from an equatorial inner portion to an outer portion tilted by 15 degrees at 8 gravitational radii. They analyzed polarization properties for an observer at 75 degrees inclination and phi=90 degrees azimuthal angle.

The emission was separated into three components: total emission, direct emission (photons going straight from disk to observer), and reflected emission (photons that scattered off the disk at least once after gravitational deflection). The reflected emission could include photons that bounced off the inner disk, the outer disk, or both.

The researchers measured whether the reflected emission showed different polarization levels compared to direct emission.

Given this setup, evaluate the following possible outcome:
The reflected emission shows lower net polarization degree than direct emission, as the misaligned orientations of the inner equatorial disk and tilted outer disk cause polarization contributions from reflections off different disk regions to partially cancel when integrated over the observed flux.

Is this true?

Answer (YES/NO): NO